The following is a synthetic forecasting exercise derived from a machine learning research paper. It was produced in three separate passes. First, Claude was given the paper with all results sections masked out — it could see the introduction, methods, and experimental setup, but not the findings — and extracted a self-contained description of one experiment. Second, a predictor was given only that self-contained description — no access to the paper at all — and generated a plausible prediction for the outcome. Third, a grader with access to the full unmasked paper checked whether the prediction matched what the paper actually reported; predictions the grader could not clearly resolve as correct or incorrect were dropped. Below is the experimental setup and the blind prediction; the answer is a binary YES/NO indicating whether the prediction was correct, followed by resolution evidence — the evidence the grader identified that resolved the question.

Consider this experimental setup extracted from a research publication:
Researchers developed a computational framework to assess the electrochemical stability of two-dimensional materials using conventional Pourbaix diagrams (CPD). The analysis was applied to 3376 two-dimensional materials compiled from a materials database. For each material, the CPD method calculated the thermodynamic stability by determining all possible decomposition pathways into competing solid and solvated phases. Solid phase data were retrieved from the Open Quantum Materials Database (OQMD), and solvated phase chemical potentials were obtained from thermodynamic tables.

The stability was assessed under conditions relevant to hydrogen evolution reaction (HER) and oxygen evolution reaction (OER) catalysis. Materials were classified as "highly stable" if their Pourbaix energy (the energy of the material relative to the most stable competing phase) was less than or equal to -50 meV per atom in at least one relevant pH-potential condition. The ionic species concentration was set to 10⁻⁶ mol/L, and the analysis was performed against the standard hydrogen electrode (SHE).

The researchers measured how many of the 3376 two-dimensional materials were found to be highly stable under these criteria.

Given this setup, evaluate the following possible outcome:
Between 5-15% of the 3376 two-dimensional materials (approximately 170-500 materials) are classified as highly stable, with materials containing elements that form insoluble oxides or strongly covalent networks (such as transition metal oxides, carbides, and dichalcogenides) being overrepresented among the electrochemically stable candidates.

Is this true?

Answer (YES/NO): NO